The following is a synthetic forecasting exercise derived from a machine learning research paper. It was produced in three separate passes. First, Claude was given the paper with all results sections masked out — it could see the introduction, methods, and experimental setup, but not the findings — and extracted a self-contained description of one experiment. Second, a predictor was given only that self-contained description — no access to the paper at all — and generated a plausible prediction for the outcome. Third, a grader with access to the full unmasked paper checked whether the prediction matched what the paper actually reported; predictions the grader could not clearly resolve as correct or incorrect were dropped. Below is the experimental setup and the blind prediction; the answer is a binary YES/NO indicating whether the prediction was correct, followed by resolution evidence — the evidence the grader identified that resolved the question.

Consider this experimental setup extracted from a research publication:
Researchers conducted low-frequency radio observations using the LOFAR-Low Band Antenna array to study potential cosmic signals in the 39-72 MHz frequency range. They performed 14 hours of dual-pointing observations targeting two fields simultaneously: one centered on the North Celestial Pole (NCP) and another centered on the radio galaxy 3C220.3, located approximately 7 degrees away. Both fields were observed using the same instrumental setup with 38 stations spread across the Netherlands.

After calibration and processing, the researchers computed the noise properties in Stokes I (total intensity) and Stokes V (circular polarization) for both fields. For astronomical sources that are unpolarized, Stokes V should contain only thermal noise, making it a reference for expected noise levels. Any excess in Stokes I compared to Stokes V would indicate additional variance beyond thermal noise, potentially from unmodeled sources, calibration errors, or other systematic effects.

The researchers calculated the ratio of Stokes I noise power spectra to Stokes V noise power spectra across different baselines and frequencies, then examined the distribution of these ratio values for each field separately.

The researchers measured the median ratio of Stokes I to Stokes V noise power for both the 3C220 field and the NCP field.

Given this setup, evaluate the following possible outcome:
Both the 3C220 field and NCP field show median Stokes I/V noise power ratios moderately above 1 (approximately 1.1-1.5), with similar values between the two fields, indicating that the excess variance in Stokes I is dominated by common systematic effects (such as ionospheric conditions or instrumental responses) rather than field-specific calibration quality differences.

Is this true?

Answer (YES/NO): NO